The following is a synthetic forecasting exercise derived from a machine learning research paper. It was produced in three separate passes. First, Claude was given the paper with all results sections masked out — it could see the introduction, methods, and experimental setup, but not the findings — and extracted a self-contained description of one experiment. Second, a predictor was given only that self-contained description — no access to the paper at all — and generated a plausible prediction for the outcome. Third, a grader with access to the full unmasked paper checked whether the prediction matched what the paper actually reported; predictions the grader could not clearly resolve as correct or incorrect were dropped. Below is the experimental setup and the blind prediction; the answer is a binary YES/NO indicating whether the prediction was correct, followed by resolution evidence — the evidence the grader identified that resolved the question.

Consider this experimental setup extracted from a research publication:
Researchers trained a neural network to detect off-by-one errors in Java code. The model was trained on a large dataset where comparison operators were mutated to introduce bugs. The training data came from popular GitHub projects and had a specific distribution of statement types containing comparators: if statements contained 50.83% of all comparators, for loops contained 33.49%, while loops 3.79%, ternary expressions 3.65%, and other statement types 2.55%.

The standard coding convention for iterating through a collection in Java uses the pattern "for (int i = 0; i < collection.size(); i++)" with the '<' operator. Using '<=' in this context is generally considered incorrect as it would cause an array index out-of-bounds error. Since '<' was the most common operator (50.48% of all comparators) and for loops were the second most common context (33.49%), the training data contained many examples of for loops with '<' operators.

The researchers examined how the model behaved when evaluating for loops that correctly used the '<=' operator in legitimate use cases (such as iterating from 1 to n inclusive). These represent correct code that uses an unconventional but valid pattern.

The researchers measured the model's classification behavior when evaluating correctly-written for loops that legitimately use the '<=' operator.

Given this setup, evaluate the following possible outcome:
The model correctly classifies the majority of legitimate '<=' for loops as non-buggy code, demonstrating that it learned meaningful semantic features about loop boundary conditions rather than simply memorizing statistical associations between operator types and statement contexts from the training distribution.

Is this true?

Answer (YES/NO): NO